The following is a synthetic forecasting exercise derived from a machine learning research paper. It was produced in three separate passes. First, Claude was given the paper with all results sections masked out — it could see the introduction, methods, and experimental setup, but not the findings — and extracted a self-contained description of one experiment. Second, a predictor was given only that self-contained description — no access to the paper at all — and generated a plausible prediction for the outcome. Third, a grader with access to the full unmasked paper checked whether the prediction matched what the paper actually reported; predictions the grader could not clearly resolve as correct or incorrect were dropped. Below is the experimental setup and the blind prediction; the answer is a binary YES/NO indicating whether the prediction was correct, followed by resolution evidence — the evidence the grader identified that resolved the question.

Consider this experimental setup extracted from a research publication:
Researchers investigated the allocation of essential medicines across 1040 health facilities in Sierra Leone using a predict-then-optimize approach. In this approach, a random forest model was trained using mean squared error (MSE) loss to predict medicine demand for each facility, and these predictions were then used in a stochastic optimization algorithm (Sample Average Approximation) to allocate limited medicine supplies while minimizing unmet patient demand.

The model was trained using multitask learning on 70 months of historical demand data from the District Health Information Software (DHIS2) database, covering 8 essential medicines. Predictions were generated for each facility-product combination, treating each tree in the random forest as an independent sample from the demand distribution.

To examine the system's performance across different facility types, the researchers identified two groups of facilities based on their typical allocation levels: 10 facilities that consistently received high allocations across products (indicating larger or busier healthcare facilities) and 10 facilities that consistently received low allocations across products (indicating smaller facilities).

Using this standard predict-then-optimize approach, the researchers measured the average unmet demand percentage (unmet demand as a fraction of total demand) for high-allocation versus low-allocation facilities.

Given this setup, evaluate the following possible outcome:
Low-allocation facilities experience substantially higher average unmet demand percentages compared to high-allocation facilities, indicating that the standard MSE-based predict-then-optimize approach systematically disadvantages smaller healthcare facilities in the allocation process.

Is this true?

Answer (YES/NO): NO